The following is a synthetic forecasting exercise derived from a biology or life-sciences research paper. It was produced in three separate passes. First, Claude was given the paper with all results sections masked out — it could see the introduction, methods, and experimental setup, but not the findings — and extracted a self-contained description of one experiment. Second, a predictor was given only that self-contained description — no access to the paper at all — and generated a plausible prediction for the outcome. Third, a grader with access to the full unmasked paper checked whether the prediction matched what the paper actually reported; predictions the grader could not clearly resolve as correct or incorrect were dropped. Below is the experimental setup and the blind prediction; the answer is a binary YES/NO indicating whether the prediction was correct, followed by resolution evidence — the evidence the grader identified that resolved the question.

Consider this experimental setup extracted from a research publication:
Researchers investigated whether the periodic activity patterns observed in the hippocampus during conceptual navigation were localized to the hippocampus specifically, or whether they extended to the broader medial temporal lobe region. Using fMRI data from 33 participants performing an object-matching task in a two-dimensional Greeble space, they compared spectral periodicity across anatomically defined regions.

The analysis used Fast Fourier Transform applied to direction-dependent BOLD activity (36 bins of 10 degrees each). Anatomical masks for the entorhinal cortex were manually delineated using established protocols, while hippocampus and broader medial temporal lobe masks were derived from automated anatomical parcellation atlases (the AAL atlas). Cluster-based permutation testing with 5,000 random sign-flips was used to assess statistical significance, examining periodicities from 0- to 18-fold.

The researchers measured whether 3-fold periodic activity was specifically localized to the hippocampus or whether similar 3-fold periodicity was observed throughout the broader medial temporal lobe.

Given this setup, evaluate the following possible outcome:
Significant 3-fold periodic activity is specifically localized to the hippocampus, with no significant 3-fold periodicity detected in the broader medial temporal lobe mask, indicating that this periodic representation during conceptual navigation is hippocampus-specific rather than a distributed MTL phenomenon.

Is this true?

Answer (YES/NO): YES